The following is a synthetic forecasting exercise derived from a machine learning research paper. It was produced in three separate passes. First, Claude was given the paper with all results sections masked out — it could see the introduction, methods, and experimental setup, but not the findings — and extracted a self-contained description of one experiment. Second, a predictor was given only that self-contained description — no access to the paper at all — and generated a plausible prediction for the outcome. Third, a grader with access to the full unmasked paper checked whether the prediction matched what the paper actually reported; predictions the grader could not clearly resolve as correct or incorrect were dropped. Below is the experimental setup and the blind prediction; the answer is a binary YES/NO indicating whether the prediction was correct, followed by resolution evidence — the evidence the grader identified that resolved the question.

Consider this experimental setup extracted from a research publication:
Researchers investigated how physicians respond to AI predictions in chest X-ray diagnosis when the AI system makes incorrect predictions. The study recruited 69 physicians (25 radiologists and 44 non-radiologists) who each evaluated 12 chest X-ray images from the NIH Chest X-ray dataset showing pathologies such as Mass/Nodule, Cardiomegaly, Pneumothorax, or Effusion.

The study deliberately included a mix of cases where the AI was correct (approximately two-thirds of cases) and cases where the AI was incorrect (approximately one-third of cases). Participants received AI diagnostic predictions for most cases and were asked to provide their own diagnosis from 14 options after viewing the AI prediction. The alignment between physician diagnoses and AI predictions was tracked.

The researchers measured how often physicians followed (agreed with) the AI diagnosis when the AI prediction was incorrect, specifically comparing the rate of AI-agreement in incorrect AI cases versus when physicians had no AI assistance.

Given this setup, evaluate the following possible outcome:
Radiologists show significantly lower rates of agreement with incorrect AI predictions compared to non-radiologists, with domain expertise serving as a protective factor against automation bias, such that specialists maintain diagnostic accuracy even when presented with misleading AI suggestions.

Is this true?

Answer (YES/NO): NO